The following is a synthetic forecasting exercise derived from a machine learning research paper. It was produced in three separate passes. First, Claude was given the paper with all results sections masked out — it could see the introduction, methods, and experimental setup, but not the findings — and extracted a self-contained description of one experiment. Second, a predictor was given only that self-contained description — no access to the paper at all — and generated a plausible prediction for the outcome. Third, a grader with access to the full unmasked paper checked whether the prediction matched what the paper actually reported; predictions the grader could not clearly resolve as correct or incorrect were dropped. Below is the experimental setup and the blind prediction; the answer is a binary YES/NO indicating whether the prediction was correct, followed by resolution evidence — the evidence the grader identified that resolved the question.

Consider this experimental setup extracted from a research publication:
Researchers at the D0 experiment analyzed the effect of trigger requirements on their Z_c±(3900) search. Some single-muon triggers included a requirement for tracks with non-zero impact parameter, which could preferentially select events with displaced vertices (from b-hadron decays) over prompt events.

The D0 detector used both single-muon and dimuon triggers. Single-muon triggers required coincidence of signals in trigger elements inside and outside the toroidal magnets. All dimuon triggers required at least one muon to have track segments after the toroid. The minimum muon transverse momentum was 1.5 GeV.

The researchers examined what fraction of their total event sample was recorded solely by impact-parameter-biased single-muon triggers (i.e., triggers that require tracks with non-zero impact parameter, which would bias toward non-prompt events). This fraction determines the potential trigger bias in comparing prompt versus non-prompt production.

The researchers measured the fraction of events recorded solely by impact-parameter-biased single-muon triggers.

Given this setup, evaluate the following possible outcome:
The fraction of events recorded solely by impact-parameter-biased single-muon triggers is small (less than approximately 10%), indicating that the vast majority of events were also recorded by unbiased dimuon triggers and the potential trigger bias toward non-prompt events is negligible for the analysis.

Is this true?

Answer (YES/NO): YES